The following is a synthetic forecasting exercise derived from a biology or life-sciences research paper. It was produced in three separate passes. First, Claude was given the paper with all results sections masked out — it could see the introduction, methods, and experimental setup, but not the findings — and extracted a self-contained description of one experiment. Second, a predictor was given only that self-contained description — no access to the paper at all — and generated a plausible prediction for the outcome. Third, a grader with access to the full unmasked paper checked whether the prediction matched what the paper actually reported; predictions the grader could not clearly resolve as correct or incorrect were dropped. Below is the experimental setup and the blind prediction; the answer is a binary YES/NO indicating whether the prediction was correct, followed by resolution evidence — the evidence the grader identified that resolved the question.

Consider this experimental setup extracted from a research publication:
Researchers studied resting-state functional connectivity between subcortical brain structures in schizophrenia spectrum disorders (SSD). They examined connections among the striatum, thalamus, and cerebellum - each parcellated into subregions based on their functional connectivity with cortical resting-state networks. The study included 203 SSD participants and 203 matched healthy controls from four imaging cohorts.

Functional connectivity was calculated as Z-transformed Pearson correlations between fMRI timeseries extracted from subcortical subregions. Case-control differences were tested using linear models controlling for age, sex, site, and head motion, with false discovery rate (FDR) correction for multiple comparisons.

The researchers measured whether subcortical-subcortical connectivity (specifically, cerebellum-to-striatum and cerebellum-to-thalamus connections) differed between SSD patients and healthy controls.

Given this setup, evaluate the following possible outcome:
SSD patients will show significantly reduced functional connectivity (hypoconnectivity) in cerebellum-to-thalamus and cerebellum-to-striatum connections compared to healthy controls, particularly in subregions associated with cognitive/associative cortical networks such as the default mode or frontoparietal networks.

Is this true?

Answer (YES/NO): NO